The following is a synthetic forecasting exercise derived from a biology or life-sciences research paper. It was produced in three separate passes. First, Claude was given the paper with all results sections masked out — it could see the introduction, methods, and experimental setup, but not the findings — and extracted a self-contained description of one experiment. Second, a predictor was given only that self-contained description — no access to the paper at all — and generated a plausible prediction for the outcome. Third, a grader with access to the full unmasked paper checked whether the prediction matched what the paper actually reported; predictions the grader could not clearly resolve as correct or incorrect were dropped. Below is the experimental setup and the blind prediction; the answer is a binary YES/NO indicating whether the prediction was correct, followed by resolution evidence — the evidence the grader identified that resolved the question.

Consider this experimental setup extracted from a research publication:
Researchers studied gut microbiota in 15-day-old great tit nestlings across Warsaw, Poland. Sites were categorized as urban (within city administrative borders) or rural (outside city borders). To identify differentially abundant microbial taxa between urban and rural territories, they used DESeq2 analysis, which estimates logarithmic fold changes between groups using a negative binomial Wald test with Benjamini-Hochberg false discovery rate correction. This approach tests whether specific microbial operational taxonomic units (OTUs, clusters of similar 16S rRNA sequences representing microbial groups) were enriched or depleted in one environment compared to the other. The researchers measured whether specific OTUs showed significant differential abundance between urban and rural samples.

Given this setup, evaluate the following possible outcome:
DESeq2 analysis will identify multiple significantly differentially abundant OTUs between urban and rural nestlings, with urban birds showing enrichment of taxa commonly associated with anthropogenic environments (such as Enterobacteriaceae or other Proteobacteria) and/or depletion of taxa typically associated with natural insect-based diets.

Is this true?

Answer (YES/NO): YES